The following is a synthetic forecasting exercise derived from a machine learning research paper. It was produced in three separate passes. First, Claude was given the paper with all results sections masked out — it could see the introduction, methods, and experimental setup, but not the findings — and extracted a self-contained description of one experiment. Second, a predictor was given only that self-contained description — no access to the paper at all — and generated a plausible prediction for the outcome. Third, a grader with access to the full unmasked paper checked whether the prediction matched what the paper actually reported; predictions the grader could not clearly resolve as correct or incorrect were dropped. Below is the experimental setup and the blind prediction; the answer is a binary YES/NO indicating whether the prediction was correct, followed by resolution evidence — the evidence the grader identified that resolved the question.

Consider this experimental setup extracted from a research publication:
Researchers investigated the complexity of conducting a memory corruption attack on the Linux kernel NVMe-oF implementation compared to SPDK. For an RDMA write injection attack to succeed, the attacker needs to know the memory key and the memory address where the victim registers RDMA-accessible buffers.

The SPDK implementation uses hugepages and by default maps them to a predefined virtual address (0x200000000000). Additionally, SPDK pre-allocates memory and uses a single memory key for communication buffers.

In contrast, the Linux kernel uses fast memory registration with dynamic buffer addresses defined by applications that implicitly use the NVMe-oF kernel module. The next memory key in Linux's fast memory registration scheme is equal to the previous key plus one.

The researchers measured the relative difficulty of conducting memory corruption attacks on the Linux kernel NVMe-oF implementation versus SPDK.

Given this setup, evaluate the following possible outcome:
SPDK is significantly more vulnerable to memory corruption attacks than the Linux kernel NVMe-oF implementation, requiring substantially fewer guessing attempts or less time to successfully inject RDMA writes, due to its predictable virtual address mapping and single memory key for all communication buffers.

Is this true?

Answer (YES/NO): YES